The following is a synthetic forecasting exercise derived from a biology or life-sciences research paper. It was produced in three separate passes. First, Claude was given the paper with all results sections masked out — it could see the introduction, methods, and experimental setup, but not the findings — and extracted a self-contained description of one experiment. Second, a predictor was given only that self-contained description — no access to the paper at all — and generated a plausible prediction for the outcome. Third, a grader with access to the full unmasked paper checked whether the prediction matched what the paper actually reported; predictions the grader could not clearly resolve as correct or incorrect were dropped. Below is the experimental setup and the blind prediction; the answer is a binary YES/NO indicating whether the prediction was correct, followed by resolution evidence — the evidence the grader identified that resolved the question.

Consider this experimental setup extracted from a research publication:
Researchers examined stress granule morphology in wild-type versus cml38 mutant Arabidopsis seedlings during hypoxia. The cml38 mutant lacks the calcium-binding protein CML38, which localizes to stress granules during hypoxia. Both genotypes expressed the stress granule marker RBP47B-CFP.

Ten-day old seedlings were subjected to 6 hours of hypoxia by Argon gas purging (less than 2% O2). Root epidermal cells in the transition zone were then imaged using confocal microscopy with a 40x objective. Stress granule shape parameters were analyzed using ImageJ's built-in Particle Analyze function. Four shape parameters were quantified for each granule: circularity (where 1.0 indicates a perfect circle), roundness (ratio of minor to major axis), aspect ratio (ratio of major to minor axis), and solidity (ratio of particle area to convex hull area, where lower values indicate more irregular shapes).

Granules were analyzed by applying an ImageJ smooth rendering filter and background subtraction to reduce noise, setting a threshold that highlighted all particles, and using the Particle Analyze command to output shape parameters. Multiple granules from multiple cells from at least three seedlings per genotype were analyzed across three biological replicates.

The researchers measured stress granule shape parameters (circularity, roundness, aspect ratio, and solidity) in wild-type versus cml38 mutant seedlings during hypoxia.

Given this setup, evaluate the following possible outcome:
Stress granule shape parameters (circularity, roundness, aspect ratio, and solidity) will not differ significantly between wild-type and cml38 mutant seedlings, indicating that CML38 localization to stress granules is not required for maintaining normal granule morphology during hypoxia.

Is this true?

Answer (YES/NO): NO